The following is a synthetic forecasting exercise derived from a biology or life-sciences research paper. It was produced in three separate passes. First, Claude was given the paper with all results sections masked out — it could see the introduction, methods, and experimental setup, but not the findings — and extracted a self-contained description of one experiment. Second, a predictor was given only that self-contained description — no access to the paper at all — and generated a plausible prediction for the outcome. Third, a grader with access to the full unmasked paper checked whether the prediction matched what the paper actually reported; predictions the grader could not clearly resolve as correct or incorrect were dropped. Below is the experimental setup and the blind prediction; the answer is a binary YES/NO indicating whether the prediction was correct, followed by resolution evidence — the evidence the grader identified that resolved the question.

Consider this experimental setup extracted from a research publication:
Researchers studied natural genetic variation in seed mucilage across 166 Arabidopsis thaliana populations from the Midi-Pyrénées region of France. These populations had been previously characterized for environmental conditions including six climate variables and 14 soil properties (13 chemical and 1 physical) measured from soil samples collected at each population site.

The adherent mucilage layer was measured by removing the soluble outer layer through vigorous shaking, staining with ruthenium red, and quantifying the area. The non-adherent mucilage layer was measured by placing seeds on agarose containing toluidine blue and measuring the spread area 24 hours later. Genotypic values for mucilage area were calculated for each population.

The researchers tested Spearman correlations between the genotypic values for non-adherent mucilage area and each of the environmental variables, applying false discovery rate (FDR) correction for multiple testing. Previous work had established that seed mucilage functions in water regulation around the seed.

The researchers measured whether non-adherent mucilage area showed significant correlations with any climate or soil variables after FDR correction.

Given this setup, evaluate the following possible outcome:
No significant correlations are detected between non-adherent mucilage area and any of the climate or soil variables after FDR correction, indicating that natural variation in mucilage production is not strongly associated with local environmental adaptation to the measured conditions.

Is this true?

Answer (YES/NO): YES